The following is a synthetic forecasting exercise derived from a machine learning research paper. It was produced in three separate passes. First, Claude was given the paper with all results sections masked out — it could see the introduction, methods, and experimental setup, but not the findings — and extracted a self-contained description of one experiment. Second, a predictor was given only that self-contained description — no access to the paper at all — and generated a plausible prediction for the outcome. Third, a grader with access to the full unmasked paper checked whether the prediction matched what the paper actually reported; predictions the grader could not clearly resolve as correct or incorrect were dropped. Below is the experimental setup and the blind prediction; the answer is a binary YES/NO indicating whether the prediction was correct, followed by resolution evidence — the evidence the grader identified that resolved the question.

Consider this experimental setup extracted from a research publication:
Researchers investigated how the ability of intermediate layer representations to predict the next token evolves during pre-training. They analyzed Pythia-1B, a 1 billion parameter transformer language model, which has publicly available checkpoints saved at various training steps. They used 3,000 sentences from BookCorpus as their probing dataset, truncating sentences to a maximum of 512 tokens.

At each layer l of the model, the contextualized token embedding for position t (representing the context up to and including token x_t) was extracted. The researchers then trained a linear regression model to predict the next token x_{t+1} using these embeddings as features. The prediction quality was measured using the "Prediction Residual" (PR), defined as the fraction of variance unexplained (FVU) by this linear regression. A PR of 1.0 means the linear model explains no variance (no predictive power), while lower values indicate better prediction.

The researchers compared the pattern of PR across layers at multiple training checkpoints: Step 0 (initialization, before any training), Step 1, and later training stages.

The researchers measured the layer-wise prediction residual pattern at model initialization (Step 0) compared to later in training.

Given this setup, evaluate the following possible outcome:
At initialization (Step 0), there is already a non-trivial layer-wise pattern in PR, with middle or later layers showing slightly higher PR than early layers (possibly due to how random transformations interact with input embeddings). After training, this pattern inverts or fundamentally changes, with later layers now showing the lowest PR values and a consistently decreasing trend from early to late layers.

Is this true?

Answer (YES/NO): YES